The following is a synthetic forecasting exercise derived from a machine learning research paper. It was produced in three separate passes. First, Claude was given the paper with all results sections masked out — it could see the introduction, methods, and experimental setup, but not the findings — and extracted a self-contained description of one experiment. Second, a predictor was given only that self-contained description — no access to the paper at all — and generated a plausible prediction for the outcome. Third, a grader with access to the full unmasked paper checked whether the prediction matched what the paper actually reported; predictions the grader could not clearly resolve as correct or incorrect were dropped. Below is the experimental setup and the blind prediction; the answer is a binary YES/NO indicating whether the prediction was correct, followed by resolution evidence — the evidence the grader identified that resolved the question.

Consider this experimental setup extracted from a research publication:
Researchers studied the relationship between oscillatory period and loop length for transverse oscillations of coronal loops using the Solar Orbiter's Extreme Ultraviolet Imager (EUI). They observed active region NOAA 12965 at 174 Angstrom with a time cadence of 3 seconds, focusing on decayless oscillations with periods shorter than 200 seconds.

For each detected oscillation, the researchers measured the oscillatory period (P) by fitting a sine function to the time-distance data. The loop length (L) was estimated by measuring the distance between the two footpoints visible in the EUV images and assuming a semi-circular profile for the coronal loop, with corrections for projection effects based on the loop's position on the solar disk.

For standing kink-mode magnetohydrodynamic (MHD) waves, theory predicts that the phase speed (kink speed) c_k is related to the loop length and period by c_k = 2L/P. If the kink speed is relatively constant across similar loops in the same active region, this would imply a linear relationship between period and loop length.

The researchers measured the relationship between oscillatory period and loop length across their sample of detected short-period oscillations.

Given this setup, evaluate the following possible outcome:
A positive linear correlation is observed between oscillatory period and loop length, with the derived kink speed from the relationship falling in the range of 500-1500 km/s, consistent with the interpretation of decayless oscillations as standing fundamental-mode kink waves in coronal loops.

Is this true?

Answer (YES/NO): NO